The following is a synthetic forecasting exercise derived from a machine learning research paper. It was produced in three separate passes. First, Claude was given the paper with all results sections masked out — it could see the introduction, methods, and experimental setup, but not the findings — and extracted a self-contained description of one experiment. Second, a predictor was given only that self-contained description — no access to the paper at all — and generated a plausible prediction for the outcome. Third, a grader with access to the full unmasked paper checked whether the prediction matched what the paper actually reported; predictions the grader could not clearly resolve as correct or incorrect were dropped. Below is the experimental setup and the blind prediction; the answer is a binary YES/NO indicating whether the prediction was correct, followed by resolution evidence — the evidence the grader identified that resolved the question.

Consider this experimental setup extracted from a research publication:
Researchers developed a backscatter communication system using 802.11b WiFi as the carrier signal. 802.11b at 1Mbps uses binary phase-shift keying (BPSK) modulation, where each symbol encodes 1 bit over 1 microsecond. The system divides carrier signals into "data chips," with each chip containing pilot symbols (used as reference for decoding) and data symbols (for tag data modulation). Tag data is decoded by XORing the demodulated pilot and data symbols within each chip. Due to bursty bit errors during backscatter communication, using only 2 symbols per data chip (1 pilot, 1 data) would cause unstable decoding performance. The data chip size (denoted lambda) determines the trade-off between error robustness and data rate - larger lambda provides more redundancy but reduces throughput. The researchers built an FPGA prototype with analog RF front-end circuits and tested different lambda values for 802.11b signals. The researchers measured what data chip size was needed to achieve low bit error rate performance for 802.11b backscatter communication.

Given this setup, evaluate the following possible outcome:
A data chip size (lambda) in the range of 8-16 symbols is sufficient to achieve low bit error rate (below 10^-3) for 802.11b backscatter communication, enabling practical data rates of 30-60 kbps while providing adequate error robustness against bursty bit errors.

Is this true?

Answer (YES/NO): NO